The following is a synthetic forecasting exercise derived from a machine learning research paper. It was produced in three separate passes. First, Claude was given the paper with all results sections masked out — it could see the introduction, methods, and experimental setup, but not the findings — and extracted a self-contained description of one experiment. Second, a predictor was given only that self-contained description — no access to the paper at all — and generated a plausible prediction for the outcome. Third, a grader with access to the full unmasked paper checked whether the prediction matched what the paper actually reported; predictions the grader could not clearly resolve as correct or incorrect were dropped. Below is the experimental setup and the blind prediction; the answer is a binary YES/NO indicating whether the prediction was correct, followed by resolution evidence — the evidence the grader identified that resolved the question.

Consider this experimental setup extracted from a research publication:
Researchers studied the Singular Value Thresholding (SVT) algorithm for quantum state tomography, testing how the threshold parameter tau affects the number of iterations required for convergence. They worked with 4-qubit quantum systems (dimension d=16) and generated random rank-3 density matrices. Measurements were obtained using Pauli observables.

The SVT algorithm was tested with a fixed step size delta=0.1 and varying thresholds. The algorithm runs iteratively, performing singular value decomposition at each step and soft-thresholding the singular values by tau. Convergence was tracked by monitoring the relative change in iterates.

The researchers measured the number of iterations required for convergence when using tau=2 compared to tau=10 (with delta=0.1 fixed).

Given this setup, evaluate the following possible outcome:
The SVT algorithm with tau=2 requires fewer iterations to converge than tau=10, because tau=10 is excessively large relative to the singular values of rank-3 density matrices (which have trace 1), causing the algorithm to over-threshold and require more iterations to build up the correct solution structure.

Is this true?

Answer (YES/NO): YES